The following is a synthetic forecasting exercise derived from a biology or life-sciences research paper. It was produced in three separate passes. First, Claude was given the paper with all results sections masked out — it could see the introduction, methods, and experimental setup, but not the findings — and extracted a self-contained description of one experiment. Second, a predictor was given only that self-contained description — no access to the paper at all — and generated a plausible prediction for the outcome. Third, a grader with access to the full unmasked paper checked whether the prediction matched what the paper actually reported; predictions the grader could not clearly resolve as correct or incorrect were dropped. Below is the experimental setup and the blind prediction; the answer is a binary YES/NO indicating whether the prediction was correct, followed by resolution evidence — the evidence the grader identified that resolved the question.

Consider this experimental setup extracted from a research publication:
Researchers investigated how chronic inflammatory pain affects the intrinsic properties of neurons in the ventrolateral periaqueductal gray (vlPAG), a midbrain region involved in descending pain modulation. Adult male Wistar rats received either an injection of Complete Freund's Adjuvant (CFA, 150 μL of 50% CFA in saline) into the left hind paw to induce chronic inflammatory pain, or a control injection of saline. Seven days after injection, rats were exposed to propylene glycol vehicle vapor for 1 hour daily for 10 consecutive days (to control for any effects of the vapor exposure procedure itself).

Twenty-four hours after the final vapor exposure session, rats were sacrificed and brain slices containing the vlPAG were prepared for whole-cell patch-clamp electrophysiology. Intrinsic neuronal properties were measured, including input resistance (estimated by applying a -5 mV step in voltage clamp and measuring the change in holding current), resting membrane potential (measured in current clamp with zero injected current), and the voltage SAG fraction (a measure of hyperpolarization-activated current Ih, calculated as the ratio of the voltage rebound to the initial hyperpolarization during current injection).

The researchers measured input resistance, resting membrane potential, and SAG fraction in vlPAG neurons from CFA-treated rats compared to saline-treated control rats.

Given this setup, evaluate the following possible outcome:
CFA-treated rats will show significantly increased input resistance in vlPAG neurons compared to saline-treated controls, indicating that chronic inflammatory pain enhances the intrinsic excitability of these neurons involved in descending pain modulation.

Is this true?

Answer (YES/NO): NO